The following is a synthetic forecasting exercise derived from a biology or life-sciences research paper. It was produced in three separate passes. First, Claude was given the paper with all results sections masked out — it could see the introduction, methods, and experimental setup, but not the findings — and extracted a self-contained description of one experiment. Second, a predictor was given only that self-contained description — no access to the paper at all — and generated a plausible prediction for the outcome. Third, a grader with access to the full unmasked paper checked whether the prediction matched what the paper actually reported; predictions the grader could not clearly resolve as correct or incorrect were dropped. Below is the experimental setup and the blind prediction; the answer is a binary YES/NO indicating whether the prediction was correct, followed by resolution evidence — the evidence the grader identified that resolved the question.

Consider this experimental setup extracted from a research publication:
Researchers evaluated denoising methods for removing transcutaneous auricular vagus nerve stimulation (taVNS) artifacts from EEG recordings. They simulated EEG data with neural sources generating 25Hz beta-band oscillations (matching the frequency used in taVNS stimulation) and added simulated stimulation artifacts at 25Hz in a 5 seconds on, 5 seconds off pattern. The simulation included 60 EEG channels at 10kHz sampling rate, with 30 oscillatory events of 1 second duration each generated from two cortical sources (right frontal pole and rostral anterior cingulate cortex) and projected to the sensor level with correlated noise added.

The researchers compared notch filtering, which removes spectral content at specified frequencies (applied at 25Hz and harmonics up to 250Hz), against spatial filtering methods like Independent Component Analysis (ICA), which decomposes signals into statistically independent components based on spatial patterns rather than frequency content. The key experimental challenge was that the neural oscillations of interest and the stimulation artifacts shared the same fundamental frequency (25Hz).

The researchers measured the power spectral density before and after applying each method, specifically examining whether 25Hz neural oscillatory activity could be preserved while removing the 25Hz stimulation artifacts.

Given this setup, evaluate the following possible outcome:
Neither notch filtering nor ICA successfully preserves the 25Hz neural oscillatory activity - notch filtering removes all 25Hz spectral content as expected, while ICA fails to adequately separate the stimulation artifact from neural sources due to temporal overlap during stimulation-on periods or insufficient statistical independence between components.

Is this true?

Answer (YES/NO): NO